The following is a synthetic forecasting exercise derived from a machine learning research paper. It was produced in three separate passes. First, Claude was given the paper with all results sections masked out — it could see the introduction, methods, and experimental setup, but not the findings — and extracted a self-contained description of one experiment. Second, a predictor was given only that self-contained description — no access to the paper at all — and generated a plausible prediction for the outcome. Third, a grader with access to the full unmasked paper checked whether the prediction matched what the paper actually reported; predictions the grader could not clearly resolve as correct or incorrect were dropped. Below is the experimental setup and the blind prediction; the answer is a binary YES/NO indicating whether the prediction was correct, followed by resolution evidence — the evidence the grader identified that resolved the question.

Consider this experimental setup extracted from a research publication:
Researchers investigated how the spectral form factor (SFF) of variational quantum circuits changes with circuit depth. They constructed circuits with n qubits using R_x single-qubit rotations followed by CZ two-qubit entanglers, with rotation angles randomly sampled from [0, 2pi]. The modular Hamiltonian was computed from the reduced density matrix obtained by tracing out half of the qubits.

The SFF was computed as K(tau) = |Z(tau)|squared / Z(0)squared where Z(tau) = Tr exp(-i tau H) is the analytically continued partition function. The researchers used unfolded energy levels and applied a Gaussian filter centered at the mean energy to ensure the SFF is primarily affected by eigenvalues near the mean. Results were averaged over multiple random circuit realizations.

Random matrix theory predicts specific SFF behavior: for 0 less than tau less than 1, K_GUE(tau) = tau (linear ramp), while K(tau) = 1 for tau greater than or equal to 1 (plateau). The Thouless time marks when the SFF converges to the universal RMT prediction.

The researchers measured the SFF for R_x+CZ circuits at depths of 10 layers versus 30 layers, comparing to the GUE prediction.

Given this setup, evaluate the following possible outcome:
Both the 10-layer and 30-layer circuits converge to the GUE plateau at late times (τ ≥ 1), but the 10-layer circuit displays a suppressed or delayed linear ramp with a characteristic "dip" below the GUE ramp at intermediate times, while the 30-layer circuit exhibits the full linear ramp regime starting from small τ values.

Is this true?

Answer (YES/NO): NO